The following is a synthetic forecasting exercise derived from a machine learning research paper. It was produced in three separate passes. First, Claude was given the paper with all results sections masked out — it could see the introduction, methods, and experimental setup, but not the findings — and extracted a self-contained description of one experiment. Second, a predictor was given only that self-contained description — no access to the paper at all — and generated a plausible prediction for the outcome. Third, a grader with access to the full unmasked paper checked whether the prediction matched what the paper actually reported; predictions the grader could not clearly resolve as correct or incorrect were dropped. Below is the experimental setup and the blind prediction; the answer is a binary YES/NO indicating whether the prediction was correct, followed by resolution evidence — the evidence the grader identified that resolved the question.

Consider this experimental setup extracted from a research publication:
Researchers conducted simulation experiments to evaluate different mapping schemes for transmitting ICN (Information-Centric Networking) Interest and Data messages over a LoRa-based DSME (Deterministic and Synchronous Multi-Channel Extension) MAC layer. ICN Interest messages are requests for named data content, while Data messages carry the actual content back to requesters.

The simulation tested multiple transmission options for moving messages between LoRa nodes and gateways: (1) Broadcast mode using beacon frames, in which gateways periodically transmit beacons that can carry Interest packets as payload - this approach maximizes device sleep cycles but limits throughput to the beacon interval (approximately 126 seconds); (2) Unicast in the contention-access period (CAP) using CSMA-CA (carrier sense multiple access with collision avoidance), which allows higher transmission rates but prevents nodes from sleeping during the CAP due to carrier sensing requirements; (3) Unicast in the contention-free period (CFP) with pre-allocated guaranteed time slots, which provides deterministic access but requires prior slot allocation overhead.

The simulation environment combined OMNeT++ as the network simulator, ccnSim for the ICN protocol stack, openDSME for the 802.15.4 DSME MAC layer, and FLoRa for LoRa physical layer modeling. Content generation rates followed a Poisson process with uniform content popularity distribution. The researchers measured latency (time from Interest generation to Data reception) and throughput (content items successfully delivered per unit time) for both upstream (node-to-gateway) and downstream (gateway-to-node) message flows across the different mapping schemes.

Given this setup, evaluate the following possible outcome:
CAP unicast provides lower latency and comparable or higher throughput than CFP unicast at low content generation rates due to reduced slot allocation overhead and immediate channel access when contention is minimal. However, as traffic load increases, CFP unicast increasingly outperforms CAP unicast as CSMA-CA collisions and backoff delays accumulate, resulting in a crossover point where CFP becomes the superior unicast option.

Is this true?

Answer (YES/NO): NO